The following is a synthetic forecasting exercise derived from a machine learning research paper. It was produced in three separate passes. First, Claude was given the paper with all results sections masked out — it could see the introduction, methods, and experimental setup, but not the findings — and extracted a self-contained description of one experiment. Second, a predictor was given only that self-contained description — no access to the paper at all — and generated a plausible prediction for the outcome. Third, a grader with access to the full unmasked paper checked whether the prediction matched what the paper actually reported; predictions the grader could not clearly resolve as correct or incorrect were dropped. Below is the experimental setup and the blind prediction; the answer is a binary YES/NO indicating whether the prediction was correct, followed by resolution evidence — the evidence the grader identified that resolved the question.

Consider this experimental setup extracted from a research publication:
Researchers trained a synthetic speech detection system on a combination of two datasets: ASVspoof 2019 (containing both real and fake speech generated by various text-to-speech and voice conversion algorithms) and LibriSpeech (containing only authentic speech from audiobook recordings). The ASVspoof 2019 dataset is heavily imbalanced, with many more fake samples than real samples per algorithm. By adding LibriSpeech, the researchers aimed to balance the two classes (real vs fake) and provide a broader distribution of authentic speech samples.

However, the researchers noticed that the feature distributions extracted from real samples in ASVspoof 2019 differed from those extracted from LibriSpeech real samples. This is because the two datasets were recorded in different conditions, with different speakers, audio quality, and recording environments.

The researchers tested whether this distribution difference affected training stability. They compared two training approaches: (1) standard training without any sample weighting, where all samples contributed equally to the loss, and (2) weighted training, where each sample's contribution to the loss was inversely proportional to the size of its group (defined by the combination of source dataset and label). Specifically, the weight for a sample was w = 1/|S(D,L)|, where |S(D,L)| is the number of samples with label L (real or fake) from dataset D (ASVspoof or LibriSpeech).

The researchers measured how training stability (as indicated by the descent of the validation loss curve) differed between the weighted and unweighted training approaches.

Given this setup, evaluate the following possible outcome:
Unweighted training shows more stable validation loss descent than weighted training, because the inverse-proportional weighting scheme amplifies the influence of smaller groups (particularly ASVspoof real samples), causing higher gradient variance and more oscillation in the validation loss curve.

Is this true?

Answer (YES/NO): NO